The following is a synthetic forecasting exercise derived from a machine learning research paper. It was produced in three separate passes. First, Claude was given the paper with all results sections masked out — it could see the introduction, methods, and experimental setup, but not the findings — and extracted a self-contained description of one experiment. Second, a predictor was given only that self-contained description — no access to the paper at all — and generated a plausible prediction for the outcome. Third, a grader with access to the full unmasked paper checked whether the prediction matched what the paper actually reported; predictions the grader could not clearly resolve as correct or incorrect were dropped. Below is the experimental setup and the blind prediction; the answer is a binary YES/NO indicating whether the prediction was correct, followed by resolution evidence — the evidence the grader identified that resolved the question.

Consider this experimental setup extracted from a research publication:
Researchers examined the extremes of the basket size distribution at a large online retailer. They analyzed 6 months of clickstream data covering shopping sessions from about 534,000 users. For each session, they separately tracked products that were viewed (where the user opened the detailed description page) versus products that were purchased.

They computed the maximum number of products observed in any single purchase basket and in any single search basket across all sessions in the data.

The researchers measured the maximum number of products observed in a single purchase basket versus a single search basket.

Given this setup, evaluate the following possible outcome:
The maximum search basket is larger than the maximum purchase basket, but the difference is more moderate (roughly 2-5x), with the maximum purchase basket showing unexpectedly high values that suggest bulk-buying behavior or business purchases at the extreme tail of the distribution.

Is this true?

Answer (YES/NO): NO